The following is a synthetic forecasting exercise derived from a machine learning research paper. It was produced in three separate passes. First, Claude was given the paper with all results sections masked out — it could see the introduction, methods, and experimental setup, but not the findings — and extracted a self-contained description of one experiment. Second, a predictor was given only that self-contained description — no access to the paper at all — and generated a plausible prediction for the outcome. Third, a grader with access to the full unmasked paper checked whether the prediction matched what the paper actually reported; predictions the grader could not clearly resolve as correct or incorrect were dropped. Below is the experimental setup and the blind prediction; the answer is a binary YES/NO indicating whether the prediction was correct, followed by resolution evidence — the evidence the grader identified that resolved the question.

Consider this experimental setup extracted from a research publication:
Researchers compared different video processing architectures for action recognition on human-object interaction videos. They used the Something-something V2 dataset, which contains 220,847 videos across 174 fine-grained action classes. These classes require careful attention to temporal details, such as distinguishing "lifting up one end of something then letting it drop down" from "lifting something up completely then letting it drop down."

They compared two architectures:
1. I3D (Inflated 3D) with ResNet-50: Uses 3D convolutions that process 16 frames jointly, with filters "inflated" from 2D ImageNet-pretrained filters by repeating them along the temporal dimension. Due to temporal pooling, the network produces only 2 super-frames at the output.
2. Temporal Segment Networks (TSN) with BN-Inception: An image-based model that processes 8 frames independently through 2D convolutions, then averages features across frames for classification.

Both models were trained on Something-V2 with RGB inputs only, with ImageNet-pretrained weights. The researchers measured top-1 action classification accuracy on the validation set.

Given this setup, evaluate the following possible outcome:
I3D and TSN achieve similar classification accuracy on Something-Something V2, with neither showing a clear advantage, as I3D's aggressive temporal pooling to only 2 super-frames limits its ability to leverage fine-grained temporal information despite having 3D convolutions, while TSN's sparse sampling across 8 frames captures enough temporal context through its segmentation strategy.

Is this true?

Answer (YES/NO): NO